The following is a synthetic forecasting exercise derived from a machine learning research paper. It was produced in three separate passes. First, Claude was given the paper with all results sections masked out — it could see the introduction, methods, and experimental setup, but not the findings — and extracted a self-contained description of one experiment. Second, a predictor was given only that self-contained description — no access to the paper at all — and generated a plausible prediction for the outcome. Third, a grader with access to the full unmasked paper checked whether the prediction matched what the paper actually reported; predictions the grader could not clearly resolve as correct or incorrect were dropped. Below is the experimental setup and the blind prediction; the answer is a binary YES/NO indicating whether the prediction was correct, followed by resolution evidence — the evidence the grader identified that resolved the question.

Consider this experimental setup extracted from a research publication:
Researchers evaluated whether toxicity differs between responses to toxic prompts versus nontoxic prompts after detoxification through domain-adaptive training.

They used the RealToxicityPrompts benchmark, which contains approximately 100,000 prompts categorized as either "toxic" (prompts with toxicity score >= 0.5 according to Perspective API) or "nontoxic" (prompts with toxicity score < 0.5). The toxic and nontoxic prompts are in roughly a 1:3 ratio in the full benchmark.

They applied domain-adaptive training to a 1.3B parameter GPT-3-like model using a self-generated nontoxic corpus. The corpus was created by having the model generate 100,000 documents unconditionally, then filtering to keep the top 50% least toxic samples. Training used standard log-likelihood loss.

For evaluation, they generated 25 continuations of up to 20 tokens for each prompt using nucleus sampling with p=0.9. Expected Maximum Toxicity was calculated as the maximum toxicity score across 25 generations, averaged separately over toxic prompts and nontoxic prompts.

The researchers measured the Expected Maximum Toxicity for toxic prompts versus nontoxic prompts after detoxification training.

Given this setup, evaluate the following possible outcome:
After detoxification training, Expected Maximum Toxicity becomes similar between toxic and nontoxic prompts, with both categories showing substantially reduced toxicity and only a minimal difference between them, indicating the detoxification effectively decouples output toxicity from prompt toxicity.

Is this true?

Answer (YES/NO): NO